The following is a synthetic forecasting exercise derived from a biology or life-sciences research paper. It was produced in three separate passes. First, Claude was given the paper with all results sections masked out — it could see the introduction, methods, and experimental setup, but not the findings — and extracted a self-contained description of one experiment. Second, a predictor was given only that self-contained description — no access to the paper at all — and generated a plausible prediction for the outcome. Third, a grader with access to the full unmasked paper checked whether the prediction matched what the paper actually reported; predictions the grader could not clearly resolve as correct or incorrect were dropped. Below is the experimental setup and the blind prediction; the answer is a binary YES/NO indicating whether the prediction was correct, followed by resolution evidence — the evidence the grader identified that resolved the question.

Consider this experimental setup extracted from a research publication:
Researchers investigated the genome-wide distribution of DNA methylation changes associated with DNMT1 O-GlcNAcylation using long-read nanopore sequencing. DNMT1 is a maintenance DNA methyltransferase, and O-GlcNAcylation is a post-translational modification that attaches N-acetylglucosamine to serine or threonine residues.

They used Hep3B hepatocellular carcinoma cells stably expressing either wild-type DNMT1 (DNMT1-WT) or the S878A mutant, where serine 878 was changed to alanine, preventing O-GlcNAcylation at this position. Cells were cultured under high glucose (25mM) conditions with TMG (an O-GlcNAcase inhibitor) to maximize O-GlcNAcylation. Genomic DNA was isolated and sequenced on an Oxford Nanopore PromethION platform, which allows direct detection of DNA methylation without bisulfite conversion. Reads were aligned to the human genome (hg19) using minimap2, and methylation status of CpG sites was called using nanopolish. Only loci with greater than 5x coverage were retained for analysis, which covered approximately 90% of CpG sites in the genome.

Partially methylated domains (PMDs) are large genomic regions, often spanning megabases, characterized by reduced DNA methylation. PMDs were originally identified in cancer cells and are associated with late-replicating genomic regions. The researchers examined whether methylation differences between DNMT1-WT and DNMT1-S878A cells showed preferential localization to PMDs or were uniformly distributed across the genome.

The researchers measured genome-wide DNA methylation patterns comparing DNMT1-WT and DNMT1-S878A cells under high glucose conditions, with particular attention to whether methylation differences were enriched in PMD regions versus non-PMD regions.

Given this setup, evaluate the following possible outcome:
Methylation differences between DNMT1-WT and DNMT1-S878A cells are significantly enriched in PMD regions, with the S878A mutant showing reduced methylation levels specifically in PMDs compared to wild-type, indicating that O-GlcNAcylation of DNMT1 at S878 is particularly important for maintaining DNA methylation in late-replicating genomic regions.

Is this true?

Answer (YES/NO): NO